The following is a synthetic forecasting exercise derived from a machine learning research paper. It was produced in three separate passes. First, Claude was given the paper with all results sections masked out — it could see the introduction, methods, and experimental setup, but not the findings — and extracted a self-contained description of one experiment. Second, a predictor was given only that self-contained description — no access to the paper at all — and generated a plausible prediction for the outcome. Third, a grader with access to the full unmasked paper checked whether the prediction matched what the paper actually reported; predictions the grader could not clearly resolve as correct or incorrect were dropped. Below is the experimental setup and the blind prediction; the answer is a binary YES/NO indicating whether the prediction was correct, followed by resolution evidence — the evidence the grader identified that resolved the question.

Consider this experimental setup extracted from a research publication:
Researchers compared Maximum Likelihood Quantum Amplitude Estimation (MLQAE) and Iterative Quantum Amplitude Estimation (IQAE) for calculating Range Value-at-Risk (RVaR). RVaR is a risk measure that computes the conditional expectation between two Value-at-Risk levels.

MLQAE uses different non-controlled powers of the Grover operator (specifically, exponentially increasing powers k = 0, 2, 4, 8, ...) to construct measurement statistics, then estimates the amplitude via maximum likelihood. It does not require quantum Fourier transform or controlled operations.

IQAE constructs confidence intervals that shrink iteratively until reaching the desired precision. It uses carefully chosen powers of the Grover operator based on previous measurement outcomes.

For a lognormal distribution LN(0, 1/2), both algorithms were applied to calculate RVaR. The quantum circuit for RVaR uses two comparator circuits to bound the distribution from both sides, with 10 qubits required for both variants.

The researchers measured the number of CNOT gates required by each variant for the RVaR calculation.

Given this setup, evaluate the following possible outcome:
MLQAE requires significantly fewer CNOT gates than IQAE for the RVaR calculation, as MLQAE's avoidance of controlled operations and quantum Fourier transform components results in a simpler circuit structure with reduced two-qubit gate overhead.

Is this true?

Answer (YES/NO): YES